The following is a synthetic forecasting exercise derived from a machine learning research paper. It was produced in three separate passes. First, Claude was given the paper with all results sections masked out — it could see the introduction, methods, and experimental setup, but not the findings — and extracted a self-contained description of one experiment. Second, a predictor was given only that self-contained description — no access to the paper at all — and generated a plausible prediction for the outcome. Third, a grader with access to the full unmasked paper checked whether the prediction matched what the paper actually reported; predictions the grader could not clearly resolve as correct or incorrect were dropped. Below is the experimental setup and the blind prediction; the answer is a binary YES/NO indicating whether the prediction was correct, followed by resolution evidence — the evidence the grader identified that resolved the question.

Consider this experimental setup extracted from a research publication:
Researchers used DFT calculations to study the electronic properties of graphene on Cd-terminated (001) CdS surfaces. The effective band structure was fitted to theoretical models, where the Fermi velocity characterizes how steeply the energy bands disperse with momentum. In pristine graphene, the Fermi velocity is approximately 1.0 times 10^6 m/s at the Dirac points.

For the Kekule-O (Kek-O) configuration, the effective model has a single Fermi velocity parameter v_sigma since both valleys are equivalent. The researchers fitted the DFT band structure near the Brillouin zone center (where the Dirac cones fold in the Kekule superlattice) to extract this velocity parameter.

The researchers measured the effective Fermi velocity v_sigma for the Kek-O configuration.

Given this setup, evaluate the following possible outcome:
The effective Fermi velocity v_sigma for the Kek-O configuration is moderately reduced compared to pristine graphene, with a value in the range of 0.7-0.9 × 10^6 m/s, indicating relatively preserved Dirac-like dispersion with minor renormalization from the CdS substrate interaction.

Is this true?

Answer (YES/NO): YES